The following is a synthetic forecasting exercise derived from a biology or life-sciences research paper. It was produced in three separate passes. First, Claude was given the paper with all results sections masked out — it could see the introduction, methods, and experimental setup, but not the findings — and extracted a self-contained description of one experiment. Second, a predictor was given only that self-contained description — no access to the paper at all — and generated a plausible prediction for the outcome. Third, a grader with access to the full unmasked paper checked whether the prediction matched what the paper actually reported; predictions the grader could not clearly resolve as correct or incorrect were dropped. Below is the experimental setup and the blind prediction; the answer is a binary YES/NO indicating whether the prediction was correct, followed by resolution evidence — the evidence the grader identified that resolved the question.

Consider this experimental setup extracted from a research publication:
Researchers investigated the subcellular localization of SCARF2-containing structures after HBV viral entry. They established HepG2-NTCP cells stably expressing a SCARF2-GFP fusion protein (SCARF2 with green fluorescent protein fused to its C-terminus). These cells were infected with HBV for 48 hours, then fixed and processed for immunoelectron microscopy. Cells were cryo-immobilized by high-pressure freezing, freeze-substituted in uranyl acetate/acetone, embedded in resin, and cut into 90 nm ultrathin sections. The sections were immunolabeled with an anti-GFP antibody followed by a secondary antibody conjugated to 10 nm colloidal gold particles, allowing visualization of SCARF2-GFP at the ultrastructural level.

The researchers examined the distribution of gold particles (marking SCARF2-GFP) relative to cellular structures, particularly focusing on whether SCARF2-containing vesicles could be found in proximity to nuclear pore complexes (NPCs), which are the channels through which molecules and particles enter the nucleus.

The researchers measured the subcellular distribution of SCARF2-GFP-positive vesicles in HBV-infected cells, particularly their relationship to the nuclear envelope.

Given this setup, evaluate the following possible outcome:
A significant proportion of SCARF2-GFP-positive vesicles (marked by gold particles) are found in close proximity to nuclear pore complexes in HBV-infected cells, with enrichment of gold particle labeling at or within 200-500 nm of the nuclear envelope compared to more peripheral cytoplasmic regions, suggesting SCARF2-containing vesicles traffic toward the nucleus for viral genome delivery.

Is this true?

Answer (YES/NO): YES